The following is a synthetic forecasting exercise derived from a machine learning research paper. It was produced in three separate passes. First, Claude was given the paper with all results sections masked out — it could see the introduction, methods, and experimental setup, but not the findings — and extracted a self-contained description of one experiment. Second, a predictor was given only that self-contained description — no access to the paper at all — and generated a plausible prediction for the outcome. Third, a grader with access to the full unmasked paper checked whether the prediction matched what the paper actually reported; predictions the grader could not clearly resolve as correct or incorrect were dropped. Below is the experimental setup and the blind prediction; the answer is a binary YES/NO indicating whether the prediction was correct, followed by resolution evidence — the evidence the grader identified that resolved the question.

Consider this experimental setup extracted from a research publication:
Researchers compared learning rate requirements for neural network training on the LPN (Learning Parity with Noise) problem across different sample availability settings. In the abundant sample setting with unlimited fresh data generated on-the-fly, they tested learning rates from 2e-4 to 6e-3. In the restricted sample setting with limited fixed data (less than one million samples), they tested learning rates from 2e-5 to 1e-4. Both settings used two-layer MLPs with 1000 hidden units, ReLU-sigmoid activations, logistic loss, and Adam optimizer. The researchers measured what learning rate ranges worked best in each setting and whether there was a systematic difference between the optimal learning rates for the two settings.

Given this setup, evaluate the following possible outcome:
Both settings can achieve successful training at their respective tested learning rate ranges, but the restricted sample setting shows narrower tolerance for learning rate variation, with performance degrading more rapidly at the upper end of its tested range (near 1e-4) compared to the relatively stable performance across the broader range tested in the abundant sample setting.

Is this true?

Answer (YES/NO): NO